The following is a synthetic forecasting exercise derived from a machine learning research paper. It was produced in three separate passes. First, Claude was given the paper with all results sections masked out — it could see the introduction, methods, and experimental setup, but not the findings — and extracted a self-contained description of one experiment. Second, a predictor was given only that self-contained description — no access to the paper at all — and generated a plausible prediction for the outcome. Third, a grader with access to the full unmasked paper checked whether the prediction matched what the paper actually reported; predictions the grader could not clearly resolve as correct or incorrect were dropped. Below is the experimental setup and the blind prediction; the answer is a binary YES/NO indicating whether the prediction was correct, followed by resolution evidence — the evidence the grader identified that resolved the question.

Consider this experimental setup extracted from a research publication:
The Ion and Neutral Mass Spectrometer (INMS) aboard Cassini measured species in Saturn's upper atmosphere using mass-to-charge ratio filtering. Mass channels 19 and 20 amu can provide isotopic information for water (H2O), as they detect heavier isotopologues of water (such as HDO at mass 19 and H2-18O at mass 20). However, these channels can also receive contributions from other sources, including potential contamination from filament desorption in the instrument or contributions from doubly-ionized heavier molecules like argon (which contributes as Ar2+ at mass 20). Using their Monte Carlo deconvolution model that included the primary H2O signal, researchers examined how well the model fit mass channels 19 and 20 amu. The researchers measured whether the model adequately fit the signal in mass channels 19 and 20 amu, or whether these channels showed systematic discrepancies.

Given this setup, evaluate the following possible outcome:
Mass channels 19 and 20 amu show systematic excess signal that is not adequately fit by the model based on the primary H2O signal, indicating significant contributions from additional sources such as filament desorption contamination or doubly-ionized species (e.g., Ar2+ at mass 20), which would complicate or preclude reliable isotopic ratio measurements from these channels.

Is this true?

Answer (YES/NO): YES